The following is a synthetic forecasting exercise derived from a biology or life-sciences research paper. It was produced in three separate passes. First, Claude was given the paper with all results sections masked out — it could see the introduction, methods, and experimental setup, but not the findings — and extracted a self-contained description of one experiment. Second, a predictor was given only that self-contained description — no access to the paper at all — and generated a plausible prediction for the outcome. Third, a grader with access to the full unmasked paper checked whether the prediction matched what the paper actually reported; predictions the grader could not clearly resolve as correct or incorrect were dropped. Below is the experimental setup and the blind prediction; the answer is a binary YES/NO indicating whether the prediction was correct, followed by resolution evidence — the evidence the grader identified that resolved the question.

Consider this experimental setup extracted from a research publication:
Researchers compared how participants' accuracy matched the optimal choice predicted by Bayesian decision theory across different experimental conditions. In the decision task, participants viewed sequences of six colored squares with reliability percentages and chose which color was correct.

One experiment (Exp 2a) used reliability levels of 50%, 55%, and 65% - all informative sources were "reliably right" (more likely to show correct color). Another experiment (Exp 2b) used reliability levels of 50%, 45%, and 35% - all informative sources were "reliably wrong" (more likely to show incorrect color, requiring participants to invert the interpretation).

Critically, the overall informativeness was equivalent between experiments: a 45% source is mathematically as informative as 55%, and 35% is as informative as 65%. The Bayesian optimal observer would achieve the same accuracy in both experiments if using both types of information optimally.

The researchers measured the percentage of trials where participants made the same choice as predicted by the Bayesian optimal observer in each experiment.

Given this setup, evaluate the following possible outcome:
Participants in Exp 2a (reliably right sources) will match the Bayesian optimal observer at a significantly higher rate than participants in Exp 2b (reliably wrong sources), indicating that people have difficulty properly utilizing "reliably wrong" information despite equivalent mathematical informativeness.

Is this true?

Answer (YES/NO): YES